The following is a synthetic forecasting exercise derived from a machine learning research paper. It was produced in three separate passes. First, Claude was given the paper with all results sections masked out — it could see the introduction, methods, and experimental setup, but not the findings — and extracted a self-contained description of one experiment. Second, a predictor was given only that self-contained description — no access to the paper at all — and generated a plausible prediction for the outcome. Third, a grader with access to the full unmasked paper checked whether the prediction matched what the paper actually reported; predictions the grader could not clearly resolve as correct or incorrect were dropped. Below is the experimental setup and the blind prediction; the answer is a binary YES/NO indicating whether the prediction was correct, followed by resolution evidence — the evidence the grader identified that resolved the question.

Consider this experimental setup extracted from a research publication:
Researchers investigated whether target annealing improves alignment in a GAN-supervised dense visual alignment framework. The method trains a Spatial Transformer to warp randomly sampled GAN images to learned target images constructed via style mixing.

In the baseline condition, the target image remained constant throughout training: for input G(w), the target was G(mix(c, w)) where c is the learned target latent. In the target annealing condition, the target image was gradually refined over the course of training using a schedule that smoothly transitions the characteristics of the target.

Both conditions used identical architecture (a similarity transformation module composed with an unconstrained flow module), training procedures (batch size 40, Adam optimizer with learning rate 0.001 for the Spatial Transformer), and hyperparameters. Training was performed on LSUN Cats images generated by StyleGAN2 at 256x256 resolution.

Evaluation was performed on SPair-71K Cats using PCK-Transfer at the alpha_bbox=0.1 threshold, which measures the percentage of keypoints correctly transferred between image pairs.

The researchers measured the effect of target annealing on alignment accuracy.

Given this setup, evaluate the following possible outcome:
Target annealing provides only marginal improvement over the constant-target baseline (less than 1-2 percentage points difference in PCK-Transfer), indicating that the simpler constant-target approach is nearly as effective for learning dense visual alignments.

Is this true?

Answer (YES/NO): NO